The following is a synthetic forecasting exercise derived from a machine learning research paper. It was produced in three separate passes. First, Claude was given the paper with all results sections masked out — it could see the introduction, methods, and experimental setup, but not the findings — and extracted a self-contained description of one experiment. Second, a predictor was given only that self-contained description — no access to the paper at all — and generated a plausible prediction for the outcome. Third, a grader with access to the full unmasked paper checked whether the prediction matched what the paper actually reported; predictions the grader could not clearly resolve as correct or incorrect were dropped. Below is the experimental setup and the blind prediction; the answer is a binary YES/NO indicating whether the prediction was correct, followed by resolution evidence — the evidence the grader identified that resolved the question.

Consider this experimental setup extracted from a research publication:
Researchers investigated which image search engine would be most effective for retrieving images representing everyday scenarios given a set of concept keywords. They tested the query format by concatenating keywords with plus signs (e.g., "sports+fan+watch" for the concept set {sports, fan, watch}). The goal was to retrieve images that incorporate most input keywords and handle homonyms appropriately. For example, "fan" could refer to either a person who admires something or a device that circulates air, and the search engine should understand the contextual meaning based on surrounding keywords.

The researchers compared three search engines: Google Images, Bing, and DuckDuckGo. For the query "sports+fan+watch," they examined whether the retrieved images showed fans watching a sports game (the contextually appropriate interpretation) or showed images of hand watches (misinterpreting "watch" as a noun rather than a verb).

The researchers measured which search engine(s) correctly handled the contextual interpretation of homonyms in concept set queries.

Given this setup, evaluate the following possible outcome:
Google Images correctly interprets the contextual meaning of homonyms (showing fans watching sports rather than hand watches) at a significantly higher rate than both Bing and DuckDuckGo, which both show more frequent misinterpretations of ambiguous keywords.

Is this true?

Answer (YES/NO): YES